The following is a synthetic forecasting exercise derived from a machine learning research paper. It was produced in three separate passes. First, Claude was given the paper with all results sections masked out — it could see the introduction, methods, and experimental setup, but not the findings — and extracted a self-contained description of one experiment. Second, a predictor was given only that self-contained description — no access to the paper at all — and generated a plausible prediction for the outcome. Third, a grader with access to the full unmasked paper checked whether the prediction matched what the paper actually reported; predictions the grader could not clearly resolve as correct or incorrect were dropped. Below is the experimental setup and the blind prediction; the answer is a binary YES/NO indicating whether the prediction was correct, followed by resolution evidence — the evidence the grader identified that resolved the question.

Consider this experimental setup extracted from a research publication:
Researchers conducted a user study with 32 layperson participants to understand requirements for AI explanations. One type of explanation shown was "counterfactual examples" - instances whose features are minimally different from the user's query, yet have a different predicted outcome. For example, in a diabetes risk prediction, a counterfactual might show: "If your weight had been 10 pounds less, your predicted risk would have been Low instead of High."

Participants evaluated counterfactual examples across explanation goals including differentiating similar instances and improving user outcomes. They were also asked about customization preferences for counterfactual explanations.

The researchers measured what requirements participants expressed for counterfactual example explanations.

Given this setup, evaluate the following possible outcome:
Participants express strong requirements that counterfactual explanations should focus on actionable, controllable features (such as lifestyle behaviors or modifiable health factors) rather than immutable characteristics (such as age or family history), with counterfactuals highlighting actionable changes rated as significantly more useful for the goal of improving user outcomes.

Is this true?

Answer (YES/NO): YES